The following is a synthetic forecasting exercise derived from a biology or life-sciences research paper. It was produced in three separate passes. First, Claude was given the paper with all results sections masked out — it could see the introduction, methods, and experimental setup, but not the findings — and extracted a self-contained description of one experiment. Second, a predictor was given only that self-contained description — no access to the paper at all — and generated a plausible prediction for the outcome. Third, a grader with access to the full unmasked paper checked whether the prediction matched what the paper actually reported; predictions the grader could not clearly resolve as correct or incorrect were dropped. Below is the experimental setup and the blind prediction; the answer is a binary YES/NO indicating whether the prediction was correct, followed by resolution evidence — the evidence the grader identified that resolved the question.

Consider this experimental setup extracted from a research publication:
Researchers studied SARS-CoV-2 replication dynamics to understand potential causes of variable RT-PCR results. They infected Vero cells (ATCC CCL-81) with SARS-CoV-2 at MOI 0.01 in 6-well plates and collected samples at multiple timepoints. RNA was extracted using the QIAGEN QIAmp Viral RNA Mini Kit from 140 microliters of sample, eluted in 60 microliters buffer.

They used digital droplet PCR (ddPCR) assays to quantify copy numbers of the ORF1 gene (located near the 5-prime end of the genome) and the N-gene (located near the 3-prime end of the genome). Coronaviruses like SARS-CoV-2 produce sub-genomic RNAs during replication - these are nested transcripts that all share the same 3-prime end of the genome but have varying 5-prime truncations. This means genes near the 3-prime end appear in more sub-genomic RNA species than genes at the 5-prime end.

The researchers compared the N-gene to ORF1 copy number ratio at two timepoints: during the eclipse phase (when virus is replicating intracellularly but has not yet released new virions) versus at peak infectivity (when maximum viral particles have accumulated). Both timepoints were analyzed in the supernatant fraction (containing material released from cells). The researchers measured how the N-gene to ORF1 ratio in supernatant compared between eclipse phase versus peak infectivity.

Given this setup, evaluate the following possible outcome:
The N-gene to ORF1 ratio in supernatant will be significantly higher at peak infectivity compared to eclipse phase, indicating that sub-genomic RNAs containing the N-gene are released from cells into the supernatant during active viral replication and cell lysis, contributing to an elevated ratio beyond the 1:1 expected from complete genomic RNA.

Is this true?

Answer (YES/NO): NO